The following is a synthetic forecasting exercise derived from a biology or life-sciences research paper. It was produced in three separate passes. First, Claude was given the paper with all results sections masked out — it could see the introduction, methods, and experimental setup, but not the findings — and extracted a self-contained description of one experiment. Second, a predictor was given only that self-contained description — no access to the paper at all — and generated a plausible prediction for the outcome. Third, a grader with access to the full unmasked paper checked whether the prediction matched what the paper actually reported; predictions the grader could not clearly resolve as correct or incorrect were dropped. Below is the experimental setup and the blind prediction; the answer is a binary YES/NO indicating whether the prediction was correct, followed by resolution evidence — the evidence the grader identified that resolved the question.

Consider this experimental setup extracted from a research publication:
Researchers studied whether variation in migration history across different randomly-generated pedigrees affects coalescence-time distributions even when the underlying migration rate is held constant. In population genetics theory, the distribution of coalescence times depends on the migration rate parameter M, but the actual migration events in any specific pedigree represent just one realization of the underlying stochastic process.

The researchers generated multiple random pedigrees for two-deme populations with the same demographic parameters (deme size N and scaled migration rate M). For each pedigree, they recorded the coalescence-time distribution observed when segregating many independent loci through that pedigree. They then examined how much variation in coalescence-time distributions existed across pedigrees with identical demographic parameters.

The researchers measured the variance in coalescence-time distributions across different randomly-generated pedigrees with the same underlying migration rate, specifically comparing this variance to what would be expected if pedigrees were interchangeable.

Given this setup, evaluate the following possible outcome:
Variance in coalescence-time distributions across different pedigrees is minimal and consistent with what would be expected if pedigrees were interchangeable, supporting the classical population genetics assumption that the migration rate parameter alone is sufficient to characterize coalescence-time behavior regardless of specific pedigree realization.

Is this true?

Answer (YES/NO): NO